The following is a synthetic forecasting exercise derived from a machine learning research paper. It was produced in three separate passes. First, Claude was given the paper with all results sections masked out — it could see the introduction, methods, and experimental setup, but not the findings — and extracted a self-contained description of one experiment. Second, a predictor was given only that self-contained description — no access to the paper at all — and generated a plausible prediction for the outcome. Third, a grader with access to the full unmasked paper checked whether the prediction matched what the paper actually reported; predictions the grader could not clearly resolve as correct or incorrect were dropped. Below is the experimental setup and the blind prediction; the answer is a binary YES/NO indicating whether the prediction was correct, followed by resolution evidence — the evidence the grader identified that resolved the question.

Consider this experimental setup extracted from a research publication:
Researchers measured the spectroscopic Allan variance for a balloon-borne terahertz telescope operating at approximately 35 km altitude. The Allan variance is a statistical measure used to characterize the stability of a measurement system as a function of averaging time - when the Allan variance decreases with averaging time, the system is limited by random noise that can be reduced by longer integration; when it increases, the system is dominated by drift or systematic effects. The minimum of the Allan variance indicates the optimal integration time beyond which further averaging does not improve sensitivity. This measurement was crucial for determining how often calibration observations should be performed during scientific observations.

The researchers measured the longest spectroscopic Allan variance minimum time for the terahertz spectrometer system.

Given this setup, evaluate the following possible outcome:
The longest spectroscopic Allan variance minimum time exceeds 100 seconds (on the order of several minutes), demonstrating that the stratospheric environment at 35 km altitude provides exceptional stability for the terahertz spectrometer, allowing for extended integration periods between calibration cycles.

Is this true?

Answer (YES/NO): NO